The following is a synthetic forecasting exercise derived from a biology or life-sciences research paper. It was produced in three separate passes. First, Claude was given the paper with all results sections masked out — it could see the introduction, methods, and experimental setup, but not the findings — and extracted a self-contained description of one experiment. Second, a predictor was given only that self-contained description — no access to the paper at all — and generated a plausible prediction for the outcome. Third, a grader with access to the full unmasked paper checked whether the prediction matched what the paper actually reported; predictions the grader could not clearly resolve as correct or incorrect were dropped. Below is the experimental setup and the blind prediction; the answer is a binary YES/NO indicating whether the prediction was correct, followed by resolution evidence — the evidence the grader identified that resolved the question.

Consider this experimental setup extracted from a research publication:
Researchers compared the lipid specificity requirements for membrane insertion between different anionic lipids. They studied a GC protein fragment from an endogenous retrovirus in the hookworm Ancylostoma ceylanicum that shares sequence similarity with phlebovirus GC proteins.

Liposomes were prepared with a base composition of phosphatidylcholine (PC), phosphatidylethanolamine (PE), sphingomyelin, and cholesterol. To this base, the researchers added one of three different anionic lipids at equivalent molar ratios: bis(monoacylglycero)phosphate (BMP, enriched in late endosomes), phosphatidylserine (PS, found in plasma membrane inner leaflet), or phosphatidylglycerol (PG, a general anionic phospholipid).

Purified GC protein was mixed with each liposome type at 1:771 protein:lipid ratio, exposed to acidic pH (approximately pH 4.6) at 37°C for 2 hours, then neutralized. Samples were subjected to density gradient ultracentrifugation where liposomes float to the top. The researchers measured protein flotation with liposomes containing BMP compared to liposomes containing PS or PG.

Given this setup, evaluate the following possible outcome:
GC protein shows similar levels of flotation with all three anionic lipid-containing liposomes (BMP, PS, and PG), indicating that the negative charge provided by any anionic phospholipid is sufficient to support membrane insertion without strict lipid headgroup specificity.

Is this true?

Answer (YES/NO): NO